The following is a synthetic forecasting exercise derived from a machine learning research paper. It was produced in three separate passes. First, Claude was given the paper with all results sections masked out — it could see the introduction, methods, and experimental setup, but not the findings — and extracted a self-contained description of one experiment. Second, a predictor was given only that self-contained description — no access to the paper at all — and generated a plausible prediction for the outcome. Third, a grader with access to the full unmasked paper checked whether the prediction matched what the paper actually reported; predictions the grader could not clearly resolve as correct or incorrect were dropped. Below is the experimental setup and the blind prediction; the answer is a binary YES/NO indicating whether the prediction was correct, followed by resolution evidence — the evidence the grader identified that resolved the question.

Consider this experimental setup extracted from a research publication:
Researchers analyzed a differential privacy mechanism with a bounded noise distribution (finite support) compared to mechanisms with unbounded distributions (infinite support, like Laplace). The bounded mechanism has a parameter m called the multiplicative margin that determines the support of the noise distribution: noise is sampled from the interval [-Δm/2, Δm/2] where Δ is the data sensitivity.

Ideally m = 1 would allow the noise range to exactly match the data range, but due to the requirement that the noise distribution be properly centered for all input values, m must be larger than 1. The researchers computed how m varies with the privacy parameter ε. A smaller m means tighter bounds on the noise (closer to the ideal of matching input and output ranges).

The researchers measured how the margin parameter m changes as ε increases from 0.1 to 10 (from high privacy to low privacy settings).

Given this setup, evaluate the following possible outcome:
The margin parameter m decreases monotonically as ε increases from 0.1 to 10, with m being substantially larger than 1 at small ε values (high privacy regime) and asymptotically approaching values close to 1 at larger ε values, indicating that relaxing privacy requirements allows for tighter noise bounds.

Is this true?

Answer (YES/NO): YES